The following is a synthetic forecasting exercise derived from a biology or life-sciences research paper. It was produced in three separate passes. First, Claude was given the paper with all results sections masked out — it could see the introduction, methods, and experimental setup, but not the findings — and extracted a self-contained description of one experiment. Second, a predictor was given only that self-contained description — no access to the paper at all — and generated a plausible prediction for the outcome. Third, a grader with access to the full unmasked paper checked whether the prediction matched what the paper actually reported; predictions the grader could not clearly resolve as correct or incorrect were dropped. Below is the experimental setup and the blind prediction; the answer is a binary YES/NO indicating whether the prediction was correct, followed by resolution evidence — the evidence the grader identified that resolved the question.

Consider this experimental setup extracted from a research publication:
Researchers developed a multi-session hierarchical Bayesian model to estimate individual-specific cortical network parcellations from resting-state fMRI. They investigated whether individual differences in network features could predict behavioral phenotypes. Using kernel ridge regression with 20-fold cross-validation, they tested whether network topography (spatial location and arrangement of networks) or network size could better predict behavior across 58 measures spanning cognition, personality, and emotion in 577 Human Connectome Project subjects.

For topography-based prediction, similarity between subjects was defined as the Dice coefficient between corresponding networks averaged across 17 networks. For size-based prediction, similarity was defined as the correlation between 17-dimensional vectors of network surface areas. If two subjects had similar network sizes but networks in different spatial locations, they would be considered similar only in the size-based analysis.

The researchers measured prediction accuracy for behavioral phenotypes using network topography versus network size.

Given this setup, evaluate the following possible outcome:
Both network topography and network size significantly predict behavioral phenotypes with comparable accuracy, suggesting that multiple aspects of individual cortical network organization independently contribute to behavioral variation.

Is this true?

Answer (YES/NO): NO